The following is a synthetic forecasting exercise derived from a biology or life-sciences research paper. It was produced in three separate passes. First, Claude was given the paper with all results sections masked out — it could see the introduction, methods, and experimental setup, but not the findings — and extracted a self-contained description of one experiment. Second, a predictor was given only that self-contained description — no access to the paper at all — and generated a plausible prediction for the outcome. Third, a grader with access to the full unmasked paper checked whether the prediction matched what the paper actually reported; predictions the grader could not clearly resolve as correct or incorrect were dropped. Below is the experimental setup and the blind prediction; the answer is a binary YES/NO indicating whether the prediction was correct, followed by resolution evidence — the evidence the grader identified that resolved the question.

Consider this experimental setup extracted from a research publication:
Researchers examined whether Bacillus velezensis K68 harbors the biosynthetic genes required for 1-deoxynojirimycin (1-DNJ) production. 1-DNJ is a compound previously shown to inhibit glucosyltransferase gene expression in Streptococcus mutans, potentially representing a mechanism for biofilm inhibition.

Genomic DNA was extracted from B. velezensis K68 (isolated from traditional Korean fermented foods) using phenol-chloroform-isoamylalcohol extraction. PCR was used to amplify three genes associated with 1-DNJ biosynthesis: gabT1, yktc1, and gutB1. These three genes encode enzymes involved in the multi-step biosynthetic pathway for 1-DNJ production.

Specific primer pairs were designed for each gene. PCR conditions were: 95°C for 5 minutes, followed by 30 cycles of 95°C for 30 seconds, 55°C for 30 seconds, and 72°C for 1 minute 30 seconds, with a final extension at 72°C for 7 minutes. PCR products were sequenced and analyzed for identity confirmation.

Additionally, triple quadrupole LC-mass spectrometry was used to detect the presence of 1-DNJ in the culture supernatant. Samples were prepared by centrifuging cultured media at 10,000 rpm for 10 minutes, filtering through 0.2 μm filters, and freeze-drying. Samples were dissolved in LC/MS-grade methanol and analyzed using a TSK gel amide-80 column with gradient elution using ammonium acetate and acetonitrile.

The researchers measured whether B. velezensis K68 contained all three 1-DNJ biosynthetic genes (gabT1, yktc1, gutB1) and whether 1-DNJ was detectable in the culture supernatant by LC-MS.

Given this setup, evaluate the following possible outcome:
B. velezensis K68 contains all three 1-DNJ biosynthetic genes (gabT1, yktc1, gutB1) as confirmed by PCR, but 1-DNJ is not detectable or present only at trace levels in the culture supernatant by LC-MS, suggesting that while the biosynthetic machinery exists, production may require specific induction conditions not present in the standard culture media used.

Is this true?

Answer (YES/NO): NO